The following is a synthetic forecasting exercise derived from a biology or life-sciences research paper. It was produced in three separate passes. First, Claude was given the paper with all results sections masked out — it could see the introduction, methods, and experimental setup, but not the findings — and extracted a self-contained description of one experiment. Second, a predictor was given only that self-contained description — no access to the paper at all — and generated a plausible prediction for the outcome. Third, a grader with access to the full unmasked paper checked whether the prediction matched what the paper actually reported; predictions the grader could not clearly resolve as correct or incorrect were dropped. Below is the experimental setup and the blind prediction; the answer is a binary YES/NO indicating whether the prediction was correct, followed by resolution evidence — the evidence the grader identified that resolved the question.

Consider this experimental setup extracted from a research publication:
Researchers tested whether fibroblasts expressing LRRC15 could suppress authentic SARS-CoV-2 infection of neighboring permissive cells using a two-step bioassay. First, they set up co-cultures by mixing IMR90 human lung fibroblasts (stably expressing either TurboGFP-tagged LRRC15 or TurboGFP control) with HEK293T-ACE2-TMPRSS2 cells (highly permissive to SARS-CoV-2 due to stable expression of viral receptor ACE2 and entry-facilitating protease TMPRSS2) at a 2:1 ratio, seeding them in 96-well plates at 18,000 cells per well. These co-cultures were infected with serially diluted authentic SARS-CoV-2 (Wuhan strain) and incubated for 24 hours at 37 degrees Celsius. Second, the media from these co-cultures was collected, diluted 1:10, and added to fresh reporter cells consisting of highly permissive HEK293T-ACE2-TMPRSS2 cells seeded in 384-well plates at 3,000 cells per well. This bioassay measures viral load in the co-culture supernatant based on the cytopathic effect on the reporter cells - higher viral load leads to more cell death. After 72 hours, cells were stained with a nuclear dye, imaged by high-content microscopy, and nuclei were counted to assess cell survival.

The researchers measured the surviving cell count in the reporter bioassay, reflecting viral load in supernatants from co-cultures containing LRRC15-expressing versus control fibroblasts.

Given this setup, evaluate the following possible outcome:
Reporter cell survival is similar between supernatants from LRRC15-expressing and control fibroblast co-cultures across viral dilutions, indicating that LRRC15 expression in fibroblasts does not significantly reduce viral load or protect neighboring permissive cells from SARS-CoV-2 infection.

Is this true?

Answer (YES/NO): NO